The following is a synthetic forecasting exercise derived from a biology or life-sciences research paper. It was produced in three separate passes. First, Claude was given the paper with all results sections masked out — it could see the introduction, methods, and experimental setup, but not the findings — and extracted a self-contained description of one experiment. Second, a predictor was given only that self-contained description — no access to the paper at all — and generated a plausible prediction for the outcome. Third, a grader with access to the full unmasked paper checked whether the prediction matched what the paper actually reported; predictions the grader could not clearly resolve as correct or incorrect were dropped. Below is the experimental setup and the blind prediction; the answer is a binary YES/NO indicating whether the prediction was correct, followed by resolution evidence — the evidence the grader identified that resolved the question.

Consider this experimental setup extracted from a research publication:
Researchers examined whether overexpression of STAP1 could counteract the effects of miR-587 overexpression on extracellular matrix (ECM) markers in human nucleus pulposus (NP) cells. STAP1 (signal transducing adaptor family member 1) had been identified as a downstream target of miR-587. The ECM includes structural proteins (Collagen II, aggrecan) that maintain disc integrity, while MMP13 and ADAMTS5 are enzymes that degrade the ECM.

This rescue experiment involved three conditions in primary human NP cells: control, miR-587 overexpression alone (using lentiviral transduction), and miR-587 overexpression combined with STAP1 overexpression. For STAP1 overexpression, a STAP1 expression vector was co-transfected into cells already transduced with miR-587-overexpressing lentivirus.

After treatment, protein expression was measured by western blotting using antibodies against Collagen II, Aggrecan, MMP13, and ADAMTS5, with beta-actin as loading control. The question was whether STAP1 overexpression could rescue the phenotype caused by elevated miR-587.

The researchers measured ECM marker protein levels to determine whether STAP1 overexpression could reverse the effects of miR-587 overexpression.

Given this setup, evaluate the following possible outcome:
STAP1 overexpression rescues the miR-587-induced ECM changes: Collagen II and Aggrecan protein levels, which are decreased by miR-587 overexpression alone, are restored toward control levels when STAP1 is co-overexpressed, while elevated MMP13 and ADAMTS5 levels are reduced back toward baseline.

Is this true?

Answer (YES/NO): YES